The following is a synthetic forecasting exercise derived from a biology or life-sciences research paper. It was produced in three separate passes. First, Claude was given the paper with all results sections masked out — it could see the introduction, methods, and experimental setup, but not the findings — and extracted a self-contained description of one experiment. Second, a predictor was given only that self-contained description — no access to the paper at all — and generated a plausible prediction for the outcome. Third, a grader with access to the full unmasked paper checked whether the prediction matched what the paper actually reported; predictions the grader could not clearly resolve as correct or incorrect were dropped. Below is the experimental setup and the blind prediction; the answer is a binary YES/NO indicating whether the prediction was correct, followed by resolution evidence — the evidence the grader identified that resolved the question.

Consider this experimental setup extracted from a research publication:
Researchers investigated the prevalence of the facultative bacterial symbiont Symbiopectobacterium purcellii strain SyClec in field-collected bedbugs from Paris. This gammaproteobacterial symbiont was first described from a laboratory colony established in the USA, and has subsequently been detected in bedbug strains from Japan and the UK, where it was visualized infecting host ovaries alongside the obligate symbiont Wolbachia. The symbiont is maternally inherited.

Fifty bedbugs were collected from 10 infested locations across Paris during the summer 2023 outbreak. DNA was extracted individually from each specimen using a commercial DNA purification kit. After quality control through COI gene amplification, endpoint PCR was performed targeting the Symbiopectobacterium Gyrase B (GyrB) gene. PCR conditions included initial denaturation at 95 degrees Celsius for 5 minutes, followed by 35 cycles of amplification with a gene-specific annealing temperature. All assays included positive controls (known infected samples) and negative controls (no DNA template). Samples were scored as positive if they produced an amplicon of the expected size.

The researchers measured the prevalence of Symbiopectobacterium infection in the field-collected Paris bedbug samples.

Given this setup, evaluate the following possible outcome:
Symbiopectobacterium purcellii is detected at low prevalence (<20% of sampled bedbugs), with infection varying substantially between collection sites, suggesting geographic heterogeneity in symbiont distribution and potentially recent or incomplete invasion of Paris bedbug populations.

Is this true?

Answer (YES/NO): NO